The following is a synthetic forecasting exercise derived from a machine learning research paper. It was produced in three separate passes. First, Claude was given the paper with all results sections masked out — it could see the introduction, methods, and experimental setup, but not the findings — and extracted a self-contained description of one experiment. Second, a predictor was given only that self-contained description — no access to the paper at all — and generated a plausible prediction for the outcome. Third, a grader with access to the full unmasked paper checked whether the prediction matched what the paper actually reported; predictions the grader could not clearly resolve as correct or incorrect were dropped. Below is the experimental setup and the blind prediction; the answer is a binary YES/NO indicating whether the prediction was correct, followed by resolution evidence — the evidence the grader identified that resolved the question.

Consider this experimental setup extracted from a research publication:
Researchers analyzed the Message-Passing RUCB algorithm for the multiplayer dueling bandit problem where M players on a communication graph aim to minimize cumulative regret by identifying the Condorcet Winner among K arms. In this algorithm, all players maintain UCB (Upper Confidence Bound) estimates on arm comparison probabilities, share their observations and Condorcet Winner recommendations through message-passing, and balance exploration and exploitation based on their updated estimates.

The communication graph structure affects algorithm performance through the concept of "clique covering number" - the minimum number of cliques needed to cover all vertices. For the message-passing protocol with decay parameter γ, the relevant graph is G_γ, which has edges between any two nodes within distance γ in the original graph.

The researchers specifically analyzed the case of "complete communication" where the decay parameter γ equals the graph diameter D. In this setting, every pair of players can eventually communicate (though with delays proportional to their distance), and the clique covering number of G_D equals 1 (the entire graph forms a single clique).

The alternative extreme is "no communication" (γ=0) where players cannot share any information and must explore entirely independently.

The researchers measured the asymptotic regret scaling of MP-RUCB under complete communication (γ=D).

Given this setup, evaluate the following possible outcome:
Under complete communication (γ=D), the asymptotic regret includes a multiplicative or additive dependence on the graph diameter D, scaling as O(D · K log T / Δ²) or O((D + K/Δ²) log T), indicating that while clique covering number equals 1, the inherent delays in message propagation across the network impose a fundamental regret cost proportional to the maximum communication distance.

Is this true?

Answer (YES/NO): NO